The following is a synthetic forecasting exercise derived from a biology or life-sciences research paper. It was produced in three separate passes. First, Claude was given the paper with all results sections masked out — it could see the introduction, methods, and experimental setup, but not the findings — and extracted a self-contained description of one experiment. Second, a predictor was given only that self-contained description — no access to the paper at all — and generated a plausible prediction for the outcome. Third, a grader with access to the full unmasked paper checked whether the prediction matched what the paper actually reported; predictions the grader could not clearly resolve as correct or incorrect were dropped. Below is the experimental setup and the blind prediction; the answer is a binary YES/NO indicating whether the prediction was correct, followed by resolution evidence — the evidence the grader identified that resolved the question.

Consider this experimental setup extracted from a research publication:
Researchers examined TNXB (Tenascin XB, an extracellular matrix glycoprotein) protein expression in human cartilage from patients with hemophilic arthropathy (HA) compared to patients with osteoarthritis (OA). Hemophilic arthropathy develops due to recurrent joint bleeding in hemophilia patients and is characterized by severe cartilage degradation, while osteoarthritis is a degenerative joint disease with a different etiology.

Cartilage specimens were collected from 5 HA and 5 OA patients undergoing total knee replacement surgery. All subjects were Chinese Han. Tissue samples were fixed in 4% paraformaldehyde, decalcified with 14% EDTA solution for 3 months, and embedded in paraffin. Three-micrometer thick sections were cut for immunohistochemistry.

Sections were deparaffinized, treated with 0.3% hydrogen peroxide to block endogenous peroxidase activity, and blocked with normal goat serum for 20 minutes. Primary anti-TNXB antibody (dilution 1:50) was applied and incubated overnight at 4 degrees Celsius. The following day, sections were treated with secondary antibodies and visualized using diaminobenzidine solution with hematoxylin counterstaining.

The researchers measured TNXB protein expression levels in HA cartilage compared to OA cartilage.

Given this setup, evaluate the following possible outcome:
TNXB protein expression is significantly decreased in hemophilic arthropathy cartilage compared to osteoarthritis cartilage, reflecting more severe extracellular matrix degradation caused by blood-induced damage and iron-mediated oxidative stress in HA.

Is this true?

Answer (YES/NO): YES